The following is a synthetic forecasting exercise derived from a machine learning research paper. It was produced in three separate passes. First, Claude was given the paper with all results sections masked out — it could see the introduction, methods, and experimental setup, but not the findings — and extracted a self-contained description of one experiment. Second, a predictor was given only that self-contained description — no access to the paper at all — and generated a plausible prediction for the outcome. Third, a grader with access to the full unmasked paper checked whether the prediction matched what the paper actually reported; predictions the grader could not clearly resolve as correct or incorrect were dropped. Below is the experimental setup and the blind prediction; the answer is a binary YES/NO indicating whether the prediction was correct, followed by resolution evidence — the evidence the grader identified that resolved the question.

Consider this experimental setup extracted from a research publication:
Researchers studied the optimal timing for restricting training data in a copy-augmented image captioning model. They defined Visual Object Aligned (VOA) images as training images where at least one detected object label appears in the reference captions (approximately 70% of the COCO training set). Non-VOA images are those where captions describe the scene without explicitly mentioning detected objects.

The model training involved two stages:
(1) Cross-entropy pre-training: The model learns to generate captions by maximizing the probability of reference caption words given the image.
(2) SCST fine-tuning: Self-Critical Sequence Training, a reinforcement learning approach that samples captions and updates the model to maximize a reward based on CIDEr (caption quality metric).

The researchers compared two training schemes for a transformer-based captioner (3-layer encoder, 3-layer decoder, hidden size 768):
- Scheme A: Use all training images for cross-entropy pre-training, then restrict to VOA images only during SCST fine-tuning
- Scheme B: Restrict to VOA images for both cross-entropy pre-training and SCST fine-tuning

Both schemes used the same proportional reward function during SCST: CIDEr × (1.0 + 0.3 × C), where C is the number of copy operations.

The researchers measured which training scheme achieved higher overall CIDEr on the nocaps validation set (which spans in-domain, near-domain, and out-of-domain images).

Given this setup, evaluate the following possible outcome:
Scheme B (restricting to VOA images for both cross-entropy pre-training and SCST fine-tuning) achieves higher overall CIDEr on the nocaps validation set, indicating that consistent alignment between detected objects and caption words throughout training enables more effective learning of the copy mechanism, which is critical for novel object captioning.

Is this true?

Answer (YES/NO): NO